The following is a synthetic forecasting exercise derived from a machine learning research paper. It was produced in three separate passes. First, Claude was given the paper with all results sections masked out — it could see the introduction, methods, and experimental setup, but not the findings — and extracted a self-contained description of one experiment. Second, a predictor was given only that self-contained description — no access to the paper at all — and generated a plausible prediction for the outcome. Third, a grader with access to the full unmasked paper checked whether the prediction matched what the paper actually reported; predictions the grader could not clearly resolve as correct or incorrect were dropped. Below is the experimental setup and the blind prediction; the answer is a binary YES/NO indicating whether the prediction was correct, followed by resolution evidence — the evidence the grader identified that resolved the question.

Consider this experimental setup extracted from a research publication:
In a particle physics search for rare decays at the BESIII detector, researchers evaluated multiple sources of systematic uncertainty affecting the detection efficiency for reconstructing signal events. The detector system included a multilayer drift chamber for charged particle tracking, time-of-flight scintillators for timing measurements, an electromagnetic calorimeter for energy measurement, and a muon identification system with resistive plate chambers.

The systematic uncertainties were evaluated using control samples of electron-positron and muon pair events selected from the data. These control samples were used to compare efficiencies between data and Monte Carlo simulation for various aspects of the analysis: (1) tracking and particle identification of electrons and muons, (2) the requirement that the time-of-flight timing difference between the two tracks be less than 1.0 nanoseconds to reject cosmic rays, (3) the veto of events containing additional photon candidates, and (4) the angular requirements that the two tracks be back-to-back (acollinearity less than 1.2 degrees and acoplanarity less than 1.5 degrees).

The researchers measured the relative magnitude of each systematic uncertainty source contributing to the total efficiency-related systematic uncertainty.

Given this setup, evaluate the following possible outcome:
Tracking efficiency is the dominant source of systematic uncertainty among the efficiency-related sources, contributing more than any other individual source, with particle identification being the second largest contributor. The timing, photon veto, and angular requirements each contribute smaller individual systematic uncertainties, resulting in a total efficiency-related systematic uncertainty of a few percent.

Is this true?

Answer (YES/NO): NO